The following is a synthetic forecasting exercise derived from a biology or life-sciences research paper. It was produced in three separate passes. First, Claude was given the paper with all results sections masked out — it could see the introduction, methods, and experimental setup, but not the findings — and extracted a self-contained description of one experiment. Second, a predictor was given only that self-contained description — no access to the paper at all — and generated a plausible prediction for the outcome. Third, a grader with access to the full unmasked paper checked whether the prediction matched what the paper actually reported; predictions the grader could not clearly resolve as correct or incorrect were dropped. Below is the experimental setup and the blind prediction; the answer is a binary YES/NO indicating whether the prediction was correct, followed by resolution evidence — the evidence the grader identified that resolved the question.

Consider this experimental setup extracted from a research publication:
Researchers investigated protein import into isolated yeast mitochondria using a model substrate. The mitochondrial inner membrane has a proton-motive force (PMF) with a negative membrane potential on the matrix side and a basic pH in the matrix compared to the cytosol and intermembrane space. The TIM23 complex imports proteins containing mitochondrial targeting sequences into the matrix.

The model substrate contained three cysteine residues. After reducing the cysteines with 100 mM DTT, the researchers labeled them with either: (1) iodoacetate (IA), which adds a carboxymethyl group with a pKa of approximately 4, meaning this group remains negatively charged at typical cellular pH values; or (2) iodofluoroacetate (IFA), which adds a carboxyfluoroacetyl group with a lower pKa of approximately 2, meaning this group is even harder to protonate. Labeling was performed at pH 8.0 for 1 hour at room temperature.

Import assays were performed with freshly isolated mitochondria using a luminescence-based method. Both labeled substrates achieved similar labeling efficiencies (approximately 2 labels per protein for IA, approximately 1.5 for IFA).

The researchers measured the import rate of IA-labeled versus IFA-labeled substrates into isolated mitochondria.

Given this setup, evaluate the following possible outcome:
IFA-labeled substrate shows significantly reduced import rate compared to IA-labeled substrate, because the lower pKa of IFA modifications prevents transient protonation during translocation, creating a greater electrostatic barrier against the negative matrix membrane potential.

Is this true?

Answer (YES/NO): YES